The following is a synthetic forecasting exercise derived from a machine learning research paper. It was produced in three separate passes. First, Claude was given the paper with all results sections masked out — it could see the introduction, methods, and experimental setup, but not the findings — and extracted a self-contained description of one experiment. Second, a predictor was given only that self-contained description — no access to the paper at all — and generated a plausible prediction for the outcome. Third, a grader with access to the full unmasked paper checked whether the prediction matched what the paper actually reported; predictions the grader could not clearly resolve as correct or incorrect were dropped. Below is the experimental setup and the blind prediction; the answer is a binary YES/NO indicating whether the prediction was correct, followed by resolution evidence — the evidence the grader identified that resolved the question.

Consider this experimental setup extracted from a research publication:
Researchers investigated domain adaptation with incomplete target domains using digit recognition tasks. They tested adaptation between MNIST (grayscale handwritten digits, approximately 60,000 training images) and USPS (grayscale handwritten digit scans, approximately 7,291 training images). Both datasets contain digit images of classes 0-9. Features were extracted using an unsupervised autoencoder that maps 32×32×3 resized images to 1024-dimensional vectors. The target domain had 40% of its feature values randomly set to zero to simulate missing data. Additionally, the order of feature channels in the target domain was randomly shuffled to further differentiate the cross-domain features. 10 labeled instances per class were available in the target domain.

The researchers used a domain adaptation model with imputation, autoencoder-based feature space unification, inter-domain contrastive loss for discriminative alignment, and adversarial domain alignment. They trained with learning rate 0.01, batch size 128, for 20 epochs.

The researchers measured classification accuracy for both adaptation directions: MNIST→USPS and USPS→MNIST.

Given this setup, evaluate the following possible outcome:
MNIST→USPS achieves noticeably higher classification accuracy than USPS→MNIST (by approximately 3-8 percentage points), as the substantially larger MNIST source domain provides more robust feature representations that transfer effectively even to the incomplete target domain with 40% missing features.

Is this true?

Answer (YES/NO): YES